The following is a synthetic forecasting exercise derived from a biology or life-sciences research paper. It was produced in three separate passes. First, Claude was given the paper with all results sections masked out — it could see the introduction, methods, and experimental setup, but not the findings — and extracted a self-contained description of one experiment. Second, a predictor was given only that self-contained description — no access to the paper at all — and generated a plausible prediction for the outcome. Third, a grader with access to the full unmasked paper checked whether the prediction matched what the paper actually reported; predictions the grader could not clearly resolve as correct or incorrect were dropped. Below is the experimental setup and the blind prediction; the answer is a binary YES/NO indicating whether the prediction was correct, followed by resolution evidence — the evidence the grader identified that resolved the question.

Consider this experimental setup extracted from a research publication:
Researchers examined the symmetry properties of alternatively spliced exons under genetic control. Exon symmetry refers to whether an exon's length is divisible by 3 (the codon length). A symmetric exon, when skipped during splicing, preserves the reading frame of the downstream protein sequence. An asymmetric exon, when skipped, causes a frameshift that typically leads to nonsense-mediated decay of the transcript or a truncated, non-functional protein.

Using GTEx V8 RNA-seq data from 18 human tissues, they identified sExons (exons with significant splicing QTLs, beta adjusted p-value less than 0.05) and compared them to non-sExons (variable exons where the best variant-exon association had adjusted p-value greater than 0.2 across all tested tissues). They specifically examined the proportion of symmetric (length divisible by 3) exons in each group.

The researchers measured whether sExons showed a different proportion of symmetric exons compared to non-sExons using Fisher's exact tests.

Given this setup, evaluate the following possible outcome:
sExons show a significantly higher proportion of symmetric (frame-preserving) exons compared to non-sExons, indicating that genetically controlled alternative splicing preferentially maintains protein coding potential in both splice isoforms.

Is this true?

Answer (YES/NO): YES